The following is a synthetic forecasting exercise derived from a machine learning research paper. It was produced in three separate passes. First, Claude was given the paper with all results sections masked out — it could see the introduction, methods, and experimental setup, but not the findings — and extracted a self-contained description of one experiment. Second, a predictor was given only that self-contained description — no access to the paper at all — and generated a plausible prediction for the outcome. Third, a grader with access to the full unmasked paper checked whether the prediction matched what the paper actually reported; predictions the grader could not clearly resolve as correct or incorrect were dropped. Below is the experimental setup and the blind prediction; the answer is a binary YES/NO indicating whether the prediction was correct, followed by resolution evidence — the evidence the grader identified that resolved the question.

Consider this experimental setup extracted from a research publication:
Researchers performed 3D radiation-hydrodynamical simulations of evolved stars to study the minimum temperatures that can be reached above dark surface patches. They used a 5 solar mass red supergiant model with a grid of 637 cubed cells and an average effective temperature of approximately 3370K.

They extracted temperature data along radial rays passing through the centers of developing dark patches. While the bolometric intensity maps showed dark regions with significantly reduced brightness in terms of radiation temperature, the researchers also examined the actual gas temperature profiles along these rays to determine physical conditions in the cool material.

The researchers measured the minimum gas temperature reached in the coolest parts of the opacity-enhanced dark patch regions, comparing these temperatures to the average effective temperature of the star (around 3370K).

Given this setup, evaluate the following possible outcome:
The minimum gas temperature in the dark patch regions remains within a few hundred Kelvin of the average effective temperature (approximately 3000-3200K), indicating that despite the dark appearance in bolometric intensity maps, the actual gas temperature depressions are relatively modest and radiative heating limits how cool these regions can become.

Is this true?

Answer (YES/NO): NO